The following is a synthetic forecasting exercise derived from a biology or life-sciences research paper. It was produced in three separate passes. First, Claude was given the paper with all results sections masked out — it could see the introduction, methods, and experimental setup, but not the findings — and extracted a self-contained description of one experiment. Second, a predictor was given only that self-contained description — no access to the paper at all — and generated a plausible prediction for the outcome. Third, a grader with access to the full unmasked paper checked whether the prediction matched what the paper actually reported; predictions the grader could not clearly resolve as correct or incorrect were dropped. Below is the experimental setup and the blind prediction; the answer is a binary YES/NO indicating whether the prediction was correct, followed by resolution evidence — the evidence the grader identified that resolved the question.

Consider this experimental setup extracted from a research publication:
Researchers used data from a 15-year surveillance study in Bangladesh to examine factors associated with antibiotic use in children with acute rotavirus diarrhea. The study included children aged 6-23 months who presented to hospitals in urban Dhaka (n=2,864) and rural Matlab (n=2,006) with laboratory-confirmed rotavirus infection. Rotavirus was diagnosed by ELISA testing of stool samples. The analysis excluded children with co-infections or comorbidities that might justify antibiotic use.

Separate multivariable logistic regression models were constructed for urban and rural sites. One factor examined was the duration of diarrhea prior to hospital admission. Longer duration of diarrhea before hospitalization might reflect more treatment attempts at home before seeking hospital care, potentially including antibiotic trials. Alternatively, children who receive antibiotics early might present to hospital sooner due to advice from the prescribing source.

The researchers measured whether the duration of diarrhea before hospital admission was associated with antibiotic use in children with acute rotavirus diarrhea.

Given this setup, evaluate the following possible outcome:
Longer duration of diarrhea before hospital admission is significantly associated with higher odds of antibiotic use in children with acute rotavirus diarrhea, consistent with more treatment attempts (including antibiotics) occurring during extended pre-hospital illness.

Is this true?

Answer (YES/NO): YES